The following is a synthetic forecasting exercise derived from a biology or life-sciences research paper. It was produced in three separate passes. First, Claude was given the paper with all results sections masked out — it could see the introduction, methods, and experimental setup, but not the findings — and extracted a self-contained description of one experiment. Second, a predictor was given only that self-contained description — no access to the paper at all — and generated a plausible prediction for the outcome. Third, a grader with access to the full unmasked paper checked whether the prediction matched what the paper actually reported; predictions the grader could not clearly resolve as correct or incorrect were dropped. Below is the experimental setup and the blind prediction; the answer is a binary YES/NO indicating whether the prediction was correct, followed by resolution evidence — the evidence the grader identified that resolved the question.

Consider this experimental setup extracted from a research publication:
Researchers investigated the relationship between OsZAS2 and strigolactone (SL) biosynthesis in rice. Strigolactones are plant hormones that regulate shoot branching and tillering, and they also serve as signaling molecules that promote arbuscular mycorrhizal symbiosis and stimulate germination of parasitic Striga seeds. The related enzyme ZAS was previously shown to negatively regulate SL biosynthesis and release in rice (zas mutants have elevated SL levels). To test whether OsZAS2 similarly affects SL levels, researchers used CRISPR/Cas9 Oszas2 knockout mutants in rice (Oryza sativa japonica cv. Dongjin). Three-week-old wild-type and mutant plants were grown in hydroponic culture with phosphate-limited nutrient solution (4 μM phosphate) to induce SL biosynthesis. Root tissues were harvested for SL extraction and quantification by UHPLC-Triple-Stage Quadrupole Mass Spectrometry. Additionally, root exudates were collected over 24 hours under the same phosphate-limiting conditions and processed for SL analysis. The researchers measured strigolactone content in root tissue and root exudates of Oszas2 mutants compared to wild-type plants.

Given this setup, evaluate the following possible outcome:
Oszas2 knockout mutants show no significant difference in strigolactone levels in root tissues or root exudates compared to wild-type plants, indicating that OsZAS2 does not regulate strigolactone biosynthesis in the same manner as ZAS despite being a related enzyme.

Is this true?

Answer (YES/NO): NO